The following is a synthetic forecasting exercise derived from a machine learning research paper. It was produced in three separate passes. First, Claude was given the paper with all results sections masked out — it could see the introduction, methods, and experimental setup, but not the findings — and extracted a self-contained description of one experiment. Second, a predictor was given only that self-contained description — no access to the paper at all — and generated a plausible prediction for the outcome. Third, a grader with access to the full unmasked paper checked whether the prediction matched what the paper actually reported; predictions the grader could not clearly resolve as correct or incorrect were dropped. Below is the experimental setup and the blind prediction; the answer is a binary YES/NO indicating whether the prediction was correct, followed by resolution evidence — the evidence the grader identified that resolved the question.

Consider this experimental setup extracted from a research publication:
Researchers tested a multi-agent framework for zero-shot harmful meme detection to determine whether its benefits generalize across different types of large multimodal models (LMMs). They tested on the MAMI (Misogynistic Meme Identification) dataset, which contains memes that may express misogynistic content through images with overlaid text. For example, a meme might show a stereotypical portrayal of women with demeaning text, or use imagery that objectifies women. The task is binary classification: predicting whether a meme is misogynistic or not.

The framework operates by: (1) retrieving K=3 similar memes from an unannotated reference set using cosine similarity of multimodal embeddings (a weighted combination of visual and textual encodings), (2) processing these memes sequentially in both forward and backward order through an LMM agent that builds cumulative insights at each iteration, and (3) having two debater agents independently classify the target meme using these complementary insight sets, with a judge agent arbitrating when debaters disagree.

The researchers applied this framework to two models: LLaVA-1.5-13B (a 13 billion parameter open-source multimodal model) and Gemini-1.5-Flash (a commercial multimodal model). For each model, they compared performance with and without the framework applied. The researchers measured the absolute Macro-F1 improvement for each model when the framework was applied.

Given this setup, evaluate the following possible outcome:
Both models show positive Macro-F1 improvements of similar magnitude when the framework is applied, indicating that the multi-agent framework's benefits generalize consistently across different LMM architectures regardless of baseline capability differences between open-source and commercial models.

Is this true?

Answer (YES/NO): NO